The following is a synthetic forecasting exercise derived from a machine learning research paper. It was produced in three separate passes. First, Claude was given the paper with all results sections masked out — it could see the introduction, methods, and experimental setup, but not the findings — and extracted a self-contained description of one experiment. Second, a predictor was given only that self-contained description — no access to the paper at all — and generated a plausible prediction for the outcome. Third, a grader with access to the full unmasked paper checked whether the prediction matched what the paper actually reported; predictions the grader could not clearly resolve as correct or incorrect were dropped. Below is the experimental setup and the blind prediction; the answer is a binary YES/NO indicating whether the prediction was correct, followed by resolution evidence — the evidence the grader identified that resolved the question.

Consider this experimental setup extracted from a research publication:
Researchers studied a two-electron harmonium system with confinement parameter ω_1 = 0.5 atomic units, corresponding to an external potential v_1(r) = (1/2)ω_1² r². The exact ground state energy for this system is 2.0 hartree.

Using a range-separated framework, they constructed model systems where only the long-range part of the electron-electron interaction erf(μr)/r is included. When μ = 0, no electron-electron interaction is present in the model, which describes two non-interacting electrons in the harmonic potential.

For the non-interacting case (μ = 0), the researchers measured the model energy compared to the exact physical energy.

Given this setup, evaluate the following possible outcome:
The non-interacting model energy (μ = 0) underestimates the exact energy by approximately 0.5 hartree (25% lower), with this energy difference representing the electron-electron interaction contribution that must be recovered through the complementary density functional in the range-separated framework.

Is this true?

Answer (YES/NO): NO